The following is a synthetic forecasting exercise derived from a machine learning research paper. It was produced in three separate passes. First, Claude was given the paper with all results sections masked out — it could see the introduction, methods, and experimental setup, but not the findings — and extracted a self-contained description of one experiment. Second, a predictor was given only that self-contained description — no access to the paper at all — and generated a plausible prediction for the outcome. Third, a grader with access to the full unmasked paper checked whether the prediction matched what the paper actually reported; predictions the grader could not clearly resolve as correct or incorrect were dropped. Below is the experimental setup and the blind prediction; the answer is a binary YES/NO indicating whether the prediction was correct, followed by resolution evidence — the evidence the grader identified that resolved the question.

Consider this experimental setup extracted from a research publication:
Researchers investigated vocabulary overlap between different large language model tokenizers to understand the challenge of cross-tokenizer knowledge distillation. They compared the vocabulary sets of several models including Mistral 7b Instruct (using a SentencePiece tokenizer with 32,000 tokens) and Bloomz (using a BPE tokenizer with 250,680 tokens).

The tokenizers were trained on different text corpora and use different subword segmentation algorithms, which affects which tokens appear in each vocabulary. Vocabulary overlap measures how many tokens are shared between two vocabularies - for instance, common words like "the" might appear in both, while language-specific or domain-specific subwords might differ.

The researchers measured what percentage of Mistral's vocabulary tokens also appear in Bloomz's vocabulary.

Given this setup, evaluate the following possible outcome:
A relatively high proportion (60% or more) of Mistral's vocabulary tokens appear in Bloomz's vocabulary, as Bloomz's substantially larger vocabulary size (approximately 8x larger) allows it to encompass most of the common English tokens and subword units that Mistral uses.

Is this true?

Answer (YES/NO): NO